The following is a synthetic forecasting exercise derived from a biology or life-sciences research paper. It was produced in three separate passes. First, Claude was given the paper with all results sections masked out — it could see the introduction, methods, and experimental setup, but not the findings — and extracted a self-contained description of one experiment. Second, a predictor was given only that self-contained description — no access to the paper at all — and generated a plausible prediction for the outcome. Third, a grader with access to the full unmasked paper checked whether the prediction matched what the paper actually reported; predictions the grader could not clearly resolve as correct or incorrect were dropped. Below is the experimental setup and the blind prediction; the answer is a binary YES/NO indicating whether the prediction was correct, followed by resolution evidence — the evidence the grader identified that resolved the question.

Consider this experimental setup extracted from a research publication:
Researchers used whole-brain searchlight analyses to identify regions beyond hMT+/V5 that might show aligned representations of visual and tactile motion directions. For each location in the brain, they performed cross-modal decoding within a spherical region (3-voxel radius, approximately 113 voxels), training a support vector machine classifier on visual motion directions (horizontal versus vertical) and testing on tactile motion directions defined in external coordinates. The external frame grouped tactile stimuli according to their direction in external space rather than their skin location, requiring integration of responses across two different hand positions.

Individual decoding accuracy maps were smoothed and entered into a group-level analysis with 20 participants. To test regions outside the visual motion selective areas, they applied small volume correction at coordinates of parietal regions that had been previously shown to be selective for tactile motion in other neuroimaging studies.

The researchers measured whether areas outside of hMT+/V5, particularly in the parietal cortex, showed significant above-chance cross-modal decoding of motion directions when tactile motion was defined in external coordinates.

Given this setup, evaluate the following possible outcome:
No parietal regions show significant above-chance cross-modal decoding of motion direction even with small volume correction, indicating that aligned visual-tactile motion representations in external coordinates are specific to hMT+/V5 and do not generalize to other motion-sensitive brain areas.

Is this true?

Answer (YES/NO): NO